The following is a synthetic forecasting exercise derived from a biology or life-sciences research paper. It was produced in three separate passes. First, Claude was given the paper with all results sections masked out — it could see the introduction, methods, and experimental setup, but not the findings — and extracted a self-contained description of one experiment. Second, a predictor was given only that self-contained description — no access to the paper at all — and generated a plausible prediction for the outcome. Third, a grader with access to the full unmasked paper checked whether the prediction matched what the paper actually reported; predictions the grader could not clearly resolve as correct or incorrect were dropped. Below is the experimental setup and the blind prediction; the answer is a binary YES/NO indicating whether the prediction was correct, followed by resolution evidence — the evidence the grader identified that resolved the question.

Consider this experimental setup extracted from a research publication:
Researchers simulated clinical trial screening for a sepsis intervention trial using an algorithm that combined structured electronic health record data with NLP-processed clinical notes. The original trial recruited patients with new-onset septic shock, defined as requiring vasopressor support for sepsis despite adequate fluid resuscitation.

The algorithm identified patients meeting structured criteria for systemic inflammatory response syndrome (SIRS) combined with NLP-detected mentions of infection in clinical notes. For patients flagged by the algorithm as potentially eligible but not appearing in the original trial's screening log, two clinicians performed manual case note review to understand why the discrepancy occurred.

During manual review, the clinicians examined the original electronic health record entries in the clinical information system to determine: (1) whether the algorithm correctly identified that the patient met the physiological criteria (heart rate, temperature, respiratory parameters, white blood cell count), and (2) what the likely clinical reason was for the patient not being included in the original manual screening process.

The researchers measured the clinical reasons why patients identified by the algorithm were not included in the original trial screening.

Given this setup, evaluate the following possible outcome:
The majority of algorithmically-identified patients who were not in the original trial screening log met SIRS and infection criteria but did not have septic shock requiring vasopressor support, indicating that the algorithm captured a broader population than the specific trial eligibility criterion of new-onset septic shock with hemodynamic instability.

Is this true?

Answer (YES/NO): NO